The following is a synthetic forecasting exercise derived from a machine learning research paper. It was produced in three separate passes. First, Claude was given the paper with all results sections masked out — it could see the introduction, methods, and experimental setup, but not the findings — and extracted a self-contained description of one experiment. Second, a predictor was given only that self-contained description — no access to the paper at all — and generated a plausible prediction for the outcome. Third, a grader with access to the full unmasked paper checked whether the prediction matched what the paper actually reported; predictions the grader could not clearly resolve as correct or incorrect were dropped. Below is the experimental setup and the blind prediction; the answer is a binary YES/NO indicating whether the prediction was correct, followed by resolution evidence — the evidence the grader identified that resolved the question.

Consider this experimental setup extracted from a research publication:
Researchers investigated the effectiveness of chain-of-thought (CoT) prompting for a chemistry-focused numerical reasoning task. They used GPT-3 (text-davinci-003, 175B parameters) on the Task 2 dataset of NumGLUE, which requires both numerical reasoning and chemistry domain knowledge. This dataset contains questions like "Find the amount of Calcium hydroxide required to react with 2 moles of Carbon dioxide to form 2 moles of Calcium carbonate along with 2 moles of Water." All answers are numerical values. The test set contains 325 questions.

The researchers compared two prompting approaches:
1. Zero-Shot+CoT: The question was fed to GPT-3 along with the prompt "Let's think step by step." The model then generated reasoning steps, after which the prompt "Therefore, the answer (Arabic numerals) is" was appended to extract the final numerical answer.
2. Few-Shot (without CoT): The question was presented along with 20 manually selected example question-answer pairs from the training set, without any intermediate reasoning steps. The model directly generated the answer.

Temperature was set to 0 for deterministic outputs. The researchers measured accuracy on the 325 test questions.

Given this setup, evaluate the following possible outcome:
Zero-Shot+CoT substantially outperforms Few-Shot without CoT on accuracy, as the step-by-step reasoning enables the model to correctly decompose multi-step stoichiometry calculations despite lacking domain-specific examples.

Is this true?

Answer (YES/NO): NO